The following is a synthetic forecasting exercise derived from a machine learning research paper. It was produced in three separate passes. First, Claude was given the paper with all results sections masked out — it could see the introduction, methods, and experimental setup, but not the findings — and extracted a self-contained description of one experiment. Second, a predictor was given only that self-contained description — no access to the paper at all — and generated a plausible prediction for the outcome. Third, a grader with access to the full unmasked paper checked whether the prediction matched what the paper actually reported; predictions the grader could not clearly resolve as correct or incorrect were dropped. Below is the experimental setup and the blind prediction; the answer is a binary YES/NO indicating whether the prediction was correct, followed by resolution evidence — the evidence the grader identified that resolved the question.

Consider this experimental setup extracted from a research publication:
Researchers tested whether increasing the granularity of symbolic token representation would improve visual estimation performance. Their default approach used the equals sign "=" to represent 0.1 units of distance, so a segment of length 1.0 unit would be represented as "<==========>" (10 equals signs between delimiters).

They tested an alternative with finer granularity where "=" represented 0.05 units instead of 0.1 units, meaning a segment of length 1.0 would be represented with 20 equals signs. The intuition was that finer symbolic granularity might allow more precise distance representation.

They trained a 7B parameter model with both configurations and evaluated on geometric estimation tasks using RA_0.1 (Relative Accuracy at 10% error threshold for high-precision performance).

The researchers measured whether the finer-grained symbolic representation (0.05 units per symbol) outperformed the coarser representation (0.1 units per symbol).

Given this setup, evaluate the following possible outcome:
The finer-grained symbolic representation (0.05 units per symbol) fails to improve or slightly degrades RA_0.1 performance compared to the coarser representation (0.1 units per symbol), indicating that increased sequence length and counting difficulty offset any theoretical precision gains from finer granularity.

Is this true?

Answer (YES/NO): YES